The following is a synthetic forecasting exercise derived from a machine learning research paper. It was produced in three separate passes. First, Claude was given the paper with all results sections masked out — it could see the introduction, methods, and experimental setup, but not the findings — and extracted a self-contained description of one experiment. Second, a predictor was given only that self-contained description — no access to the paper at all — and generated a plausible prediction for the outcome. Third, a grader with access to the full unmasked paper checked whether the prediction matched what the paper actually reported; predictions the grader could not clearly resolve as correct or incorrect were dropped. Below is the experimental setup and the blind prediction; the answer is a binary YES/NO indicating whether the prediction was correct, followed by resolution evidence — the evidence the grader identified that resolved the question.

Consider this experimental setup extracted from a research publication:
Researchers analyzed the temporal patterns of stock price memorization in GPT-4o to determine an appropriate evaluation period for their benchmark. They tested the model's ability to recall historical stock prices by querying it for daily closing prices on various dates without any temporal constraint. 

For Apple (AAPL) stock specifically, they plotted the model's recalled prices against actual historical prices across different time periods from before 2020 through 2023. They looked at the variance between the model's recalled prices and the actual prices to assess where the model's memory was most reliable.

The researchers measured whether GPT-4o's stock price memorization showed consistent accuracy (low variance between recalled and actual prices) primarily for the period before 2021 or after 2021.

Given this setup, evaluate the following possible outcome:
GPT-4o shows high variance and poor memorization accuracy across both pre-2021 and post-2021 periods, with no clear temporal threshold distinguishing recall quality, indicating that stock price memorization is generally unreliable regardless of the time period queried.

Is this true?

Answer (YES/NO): NO